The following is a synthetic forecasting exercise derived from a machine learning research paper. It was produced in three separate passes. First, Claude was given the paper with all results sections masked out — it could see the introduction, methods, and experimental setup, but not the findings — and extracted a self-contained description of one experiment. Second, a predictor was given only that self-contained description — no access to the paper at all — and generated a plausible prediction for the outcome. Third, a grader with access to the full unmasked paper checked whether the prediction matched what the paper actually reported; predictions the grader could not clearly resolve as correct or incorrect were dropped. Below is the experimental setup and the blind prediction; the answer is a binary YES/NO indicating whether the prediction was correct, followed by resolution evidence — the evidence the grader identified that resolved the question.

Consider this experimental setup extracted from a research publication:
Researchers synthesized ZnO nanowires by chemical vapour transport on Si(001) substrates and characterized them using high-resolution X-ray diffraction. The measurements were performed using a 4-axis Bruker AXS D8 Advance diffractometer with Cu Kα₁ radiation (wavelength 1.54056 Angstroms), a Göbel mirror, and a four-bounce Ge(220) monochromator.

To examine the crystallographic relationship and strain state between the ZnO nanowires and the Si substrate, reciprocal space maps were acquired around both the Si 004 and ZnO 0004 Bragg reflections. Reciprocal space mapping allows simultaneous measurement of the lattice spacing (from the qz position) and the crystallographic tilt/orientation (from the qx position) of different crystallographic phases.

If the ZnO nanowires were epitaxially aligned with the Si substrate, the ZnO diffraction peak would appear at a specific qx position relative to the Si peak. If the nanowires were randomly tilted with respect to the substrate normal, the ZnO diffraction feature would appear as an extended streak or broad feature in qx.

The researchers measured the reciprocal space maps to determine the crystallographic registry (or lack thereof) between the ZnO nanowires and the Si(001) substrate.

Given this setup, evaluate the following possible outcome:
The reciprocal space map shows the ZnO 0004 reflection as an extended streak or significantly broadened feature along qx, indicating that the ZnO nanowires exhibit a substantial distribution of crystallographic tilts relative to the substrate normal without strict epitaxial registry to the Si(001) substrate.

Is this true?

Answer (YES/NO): YES